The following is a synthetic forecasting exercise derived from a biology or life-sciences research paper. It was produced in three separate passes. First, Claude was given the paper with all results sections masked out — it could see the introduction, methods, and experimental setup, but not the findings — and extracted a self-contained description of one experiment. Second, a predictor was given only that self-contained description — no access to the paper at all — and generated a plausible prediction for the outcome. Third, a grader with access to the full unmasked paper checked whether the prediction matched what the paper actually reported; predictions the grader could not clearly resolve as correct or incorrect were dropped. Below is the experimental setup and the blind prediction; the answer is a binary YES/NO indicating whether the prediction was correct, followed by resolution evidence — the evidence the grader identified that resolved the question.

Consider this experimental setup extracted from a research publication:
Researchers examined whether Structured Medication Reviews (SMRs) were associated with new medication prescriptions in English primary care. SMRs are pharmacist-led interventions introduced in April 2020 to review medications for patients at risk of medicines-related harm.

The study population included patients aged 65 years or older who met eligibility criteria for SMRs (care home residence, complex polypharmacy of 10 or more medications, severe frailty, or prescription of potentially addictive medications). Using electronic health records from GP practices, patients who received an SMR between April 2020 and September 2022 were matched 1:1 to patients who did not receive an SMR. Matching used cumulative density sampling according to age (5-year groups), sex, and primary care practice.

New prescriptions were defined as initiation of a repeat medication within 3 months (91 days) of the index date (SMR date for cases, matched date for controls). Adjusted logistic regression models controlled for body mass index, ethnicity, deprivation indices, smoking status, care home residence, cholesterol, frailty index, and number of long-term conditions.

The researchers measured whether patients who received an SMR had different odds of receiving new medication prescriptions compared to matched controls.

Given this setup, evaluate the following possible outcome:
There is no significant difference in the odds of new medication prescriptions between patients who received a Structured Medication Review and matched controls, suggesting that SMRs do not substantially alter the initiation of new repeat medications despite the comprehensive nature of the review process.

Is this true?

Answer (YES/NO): NO